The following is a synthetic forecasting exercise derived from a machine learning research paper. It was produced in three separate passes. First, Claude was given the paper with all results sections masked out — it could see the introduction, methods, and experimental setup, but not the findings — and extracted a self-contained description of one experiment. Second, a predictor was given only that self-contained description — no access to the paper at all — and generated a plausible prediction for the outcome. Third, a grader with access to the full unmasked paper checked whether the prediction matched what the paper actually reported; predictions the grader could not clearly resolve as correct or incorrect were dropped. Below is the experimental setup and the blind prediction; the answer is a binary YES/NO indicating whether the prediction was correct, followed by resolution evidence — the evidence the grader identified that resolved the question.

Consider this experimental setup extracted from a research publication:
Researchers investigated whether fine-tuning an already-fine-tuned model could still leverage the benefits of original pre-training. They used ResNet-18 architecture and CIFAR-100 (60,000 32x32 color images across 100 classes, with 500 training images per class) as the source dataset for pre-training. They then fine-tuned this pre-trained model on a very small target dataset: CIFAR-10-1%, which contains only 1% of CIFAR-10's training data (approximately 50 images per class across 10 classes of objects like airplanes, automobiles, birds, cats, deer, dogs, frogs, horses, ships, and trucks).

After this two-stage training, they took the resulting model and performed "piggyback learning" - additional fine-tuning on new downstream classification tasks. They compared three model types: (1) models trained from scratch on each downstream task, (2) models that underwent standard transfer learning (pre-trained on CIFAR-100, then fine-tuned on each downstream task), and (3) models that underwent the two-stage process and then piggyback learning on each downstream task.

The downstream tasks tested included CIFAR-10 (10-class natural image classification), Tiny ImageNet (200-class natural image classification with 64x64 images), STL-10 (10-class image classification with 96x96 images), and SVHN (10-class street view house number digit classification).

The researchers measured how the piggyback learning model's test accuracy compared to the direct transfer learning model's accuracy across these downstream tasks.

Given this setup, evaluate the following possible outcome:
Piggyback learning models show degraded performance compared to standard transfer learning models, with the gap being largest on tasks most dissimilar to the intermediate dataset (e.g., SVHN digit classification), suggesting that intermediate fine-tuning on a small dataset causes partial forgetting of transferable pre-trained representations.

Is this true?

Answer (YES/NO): NO